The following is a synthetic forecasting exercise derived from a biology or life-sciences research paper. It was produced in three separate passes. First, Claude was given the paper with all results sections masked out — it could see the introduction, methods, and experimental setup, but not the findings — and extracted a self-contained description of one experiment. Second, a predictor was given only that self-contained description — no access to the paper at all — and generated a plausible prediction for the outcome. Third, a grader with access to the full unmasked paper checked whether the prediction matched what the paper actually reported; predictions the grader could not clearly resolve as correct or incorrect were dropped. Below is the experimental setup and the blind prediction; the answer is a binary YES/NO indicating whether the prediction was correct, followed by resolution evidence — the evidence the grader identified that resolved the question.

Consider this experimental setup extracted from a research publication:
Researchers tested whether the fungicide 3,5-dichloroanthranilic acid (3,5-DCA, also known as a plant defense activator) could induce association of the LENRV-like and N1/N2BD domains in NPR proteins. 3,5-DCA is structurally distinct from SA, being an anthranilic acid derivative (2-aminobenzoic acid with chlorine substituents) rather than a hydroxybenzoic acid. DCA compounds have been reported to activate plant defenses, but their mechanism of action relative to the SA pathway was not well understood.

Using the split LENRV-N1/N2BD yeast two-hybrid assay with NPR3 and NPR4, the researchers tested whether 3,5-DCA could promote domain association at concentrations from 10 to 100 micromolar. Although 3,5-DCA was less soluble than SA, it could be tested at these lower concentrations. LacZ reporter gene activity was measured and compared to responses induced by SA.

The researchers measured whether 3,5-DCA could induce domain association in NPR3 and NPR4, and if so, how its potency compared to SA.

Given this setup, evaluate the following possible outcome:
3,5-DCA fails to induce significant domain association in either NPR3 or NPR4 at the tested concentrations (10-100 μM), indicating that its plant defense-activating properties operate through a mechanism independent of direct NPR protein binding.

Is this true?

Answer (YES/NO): NO